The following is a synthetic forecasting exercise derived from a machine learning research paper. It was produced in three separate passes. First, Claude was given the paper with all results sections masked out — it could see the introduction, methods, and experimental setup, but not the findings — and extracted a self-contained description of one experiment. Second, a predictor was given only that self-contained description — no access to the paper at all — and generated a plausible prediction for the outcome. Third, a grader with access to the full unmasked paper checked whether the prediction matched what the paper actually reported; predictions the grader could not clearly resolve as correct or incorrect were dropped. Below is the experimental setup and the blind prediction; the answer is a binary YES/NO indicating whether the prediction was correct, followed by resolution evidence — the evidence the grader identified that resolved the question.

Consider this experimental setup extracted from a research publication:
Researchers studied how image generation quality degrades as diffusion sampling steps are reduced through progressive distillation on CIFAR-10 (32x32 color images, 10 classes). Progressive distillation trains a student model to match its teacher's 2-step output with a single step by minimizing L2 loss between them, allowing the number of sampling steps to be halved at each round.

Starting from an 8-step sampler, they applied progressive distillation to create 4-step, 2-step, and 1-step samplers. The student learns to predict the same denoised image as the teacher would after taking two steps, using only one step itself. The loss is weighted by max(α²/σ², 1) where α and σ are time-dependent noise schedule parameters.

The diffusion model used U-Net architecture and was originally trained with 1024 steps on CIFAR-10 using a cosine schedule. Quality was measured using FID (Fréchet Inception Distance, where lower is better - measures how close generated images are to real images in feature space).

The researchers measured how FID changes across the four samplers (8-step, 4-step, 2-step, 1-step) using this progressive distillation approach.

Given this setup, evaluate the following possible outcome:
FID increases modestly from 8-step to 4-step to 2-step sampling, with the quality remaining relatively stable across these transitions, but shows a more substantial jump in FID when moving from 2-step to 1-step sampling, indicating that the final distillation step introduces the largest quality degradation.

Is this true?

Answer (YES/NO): NO